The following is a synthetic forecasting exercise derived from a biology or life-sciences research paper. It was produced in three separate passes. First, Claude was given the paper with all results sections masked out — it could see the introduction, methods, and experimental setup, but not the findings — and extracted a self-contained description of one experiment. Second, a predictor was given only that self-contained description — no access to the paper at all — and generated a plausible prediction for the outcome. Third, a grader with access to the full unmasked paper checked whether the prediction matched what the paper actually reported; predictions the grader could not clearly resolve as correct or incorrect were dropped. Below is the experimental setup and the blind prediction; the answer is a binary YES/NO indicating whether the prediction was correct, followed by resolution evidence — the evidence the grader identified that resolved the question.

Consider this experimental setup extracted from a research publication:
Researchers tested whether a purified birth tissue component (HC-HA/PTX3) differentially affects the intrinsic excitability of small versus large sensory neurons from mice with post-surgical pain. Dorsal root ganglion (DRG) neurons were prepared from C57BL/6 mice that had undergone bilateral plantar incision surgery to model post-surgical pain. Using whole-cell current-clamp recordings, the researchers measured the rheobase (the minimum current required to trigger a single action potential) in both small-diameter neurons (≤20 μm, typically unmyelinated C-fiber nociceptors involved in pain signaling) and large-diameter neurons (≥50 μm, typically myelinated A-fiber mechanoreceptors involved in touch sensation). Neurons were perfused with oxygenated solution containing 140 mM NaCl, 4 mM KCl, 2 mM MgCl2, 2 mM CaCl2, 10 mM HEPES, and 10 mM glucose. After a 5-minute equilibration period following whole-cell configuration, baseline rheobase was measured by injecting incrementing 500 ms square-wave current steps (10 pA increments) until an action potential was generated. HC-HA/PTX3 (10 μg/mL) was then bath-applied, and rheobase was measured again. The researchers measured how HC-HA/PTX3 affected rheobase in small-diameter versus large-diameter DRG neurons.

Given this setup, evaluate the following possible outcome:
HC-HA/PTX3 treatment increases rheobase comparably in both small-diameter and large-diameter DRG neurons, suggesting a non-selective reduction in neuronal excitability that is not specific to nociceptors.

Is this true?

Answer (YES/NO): NO